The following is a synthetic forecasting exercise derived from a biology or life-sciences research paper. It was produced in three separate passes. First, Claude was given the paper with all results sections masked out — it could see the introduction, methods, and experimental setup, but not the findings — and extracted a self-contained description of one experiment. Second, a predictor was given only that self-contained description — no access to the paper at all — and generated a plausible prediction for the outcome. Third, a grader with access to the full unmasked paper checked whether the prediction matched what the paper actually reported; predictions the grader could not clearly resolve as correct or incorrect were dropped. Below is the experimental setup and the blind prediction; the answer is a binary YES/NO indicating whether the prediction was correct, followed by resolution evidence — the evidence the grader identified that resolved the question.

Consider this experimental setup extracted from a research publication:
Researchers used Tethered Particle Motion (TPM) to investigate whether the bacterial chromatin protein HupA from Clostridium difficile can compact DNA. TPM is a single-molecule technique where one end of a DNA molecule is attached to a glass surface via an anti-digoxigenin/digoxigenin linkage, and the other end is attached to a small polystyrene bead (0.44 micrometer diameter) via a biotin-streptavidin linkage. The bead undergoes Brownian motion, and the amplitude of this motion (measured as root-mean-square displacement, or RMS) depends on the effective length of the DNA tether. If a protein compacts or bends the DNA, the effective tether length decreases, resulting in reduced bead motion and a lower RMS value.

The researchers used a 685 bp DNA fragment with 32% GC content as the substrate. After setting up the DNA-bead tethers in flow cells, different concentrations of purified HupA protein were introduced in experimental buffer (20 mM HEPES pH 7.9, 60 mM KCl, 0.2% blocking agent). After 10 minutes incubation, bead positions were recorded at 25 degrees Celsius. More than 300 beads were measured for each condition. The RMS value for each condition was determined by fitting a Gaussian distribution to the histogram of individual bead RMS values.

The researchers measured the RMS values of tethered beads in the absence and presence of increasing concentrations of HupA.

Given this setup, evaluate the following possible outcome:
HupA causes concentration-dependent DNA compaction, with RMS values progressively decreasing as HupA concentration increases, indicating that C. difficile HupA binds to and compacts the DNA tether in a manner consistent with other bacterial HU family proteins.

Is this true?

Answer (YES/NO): NO